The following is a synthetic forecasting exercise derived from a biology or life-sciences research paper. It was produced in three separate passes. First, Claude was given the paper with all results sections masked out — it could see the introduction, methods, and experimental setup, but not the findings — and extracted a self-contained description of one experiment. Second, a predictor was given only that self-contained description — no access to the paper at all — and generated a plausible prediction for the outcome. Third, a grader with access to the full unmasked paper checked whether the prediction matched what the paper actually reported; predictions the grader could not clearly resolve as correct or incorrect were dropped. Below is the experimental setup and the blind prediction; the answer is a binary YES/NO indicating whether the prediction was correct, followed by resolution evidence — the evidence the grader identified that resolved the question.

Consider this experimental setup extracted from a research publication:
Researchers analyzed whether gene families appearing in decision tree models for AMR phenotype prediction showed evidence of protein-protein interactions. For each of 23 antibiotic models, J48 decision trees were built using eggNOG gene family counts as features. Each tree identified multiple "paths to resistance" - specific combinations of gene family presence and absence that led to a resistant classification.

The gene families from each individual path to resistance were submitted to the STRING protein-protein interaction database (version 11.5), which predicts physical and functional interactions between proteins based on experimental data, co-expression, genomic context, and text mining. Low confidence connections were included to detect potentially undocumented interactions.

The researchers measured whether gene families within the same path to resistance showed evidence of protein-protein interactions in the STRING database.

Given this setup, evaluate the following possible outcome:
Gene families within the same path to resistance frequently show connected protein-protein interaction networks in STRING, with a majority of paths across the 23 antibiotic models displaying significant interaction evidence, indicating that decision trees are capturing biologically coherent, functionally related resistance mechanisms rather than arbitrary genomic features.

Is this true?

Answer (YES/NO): NO